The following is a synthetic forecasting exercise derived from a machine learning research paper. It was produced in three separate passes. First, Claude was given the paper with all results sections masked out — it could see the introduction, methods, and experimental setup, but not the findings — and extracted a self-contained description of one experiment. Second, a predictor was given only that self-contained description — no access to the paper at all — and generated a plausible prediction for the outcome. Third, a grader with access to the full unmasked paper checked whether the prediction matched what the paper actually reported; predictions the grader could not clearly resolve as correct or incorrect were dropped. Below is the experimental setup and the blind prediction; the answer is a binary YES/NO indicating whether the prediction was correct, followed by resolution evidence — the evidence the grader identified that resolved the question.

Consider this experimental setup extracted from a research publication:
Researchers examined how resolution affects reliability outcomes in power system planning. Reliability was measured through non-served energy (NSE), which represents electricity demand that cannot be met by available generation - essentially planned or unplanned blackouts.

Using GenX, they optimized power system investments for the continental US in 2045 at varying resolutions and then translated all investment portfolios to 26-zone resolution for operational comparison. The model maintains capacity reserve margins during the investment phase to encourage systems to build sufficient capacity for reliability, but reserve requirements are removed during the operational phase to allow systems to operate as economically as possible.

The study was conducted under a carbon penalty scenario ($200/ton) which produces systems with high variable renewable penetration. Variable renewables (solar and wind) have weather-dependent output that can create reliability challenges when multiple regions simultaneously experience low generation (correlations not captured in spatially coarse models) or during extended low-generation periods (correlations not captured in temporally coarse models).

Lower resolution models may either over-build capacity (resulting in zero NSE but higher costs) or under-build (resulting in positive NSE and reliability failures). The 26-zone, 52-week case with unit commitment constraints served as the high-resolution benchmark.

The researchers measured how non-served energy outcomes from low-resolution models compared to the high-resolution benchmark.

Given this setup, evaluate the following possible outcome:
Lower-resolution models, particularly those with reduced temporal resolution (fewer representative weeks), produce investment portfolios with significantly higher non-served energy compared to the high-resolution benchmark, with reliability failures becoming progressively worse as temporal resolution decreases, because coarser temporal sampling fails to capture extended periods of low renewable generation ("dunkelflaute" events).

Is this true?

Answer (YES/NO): NO